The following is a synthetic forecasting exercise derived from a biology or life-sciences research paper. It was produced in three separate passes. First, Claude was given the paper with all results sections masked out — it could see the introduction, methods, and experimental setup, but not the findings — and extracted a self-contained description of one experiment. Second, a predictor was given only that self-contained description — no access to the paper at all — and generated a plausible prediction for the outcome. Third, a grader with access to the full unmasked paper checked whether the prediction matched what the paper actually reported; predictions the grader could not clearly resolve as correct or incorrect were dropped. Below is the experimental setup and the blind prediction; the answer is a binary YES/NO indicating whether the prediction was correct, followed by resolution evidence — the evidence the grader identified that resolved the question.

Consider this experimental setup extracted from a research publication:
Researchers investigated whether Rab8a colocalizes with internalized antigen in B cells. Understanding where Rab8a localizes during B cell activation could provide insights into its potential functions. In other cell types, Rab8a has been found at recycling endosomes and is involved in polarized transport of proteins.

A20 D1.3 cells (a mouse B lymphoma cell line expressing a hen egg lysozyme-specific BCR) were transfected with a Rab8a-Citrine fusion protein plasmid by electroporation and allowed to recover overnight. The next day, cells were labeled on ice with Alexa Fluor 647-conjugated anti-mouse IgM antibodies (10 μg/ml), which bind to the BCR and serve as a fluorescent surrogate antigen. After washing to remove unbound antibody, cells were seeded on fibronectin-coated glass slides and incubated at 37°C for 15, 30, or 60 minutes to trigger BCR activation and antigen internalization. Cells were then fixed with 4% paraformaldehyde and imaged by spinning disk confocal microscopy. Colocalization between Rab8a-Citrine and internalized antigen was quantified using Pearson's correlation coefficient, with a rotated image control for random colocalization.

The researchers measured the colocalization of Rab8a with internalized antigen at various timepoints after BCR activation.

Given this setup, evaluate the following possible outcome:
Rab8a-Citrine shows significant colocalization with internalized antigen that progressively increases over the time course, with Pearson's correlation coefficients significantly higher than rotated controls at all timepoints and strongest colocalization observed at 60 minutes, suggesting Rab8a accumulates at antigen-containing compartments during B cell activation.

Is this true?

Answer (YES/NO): NO